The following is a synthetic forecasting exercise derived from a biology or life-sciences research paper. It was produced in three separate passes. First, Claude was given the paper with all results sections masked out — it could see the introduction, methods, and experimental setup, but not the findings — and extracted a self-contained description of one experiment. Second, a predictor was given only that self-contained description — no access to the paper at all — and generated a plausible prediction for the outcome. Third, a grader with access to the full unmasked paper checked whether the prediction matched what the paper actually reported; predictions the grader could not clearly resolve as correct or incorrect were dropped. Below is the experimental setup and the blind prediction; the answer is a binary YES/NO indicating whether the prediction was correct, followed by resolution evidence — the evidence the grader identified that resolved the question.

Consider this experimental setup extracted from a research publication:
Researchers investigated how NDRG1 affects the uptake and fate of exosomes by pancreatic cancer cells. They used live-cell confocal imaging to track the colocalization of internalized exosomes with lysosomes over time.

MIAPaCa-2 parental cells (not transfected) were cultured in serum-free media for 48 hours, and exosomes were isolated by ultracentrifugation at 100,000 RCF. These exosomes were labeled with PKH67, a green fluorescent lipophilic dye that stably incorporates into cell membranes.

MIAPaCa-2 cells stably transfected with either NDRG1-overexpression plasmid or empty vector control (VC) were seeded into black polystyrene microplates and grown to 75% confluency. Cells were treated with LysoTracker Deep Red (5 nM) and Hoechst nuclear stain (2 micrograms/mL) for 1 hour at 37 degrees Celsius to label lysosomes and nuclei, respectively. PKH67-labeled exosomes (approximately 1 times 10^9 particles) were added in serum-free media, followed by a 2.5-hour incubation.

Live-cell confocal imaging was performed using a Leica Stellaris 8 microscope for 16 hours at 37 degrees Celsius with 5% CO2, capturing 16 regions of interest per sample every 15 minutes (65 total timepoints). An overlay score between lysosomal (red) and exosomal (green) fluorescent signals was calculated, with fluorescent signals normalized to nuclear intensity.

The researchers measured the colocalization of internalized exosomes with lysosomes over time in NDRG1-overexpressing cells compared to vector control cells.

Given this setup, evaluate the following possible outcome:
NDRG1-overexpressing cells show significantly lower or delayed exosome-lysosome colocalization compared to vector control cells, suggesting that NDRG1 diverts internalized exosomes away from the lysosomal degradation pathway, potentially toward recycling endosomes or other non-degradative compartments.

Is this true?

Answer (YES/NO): NO